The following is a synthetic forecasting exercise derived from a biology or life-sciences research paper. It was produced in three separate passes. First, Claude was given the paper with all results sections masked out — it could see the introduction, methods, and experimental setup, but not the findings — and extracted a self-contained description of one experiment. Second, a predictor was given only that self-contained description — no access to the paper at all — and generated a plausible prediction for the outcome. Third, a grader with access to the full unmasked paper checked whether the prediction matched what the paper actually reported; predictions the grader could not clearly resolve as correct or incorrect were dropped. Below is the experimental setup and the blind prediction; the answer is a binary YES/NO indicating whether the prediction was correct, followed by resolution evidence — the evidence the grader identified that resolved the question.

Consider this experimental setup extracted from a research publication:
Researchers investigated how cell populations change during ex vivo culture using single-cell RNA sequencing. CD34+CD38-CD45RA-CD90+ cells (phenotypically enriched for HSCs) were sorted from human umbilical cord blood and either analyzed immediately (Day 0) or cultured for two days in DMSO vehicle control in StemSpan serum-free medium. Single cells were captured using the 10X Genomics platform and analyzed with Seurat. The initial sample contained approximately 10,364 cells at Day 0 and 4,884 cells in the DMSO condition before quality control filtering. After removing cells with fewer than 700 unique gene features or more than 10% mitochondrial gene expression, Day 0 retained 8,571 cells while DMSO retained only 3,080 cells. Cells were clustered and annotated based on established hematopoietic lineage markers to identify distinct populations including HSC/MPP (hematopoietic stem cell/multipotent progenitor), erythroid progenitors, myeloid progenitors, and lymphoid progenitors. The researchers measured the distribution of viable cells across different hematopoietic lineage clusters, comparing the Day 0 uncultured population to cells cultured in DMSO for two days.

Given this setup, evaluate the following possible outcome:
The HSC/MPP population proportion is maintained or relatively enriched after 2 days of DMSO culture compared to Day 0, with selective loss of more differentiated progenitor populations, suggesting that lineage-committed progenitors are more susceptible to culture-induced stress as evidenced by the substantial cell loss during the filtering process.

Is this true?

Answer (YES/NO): NO